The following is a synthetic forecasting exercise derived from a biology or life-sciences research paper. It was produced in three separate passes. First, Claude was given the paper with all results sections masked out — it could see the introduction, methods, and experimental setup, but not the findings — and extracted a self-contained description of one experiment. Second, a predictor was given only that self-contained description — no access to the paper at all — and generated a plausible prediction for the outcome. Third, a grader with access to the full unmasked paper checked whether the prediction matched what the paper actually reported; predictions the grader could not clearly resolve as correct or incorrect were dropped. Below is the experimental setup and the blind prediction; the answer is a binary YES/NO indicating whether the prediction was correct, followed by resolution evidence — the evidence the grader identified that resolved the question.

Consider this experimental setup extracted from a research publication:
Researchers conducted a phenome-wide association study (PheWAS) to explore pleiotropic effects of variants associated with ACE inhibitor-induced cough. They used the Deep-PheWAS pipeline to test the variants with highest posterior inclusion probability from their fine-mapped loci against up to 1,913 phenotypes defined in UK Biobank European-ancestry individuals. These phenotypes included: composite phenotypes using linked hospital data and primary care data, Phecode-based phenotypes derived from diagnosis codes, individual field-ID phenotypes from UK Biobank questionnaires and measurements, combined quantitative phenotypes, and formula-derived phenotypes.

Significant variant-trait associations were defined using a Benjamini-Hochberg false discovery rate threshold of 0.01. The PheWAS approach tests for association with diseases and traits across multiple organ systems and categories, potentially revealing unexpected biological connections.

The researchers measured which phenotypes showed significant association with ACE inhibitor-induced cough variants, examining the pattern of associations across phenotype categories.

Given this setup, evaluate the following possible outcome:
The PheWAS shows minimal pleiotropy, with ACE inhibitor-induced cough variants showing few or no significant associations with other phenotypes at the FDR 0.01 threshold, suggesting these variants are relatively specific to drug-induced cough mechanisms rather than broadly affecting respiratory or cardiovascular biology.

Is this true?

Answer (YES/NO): NO